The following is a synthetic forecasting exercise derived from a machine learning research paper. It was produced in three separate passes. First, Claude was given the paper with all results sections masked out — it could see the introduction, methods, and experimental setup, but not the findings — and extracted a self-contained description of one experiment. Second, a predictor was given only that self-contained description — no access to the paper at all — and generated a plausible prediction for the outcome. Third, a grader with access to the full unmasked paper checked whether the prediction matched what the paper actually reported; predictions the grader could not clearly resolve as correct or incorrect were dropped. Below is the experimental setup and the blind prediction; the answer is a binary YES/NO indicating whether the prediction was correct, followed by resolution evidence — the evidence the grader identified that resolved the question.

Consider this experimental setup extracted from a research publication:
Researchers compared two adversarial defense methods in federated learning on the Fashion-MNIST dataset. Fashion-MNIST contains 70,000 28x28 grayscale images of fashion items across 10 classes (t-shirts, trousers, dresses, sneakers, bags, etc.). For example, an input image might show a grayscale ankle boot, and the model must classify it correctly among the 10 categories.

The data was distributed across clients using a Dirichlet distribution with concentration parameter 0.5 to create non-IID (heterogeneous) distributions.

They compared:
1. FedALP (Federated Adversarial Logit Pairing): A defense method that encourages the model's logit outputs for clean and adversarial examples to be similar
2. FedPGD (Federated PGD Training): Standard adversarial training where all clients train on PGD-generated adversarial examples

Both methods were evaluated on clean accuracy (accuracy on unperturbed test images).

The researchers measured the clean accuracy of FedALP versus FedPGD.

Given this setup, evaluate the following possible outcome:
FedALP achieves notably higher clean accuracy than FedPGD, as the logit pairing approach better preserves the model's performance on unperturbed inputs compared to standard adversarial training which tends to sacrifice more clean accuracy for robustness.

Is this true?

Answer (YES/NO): NO